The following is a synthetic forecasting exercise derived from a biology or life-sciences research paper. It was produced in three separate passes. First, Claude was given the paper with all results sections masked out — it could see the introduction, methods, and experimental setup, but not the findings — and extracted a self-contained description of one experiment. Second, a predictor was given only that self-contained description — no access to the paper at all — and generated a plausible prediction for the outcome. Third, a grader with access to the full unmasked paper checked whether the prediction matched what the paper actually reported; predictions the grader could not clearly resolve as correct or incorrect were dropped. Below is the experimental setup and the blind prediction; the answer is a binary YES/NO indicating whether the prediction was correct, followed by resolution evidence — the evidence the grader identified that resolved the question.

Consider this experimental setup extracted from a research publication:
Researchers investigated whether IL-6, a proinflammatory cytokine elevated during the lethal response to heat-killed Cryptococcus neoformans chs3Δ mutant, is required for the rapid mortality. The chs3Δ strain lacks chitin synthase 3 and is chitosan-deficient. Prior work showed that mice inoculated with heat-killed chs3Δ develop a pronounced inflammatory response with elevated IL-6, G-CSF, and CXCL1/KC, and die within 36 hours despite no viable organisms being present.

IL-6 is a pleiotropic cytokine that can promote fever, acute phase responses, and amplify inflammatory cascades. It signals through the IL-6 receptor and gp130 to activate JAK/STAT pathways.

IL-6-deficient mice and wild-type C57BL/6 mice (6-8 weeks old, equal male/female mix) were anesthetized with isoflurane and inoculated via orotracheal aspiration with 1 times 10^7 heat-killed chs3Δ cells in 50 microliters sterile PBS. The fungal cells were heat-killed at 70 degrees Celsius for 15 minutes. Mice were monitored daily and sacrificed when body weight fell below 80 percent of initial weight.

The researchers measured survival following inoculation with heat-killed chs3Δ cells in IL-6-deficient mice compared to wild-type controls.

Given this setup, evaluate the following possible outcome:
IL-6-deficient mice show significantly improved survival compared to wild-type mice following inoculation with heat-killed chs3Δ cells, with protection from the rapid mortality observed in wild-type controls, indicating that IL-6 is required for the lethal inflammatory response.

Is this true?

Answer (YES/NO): NO